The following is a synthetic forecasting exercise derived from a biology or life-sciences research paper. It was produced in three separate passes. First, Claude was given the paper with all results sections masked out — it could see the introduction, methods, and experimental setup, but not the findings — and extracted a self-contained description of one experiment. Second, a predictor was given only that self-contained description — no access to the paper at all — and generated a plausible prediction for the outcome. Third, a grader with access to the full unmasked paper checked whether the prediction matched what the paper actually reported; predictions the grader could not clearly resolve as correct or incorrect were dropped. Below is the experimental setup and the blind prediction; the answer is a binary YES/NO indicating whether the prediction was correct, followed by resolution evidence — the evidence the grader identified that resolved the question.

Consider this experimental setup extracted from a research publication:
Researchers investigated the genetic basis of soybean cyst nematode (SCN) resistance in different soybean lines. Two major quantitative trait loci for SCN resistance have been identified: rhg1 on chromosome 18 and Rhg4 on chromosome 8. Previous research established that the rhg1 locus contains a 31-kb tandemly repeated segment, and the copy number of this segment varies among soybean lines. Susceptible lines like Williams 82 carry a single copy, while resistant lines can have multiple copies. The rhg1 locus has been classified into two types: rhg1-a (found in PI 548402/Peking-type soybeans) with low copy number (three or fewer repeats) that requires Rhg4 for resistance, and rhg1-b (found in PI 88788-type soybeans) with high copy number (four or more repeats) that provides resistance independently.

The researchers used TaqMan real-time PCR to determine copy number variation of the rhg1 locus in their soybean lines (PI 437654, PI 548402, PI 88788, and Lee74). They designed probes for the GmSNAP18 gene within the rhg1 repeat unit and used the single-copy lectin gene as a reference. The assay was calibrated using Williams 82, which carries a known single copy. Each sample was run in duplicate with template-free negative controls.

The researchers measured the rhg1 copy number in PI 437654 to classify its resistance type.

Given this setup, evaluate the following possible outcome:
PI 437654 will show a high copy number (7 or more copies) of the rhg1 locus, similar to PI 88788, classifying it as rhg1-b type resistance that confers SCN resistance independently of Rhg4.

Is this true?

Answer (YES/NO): NO